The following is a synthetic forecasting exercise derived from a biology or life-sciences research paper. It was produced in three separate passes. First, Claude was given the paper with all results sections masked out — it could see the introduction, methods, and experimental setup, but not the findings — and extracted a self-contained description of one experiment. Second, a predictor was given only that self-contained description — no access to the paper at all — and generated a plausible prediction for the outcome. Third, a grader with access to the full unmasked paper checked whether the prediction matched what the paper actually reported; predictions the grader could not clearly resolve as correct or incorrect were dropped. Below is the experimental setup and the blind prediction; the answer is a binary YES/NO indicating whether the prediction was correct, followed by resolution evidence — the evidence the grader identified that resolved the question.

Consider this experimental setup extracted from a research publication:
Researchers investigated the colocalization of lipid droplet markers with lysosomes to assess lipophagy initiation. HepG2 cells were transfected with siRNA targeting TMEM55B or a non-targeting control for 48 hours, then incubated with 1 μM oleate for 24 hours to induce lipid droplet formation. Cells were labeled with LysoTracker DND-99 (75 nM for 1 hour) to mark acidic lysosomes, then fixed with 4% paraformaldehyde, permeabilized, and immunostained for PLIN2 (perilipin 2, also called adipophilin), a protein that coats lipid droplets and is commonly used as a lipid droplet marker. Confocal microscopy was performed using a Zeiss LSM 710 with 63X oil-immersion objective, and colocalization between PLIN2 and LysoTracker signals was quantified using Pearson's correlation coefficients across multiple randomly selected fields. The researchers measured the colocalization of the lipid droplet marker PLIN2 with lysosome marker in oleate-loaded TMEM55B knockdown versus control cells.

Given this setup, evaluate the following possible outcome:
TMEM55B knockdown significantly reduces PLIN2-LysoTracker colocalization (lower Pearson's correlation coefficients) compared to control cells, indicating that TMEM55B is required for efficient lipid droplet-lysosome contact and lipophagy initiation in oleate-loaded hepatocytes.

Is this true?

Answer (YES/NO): NO